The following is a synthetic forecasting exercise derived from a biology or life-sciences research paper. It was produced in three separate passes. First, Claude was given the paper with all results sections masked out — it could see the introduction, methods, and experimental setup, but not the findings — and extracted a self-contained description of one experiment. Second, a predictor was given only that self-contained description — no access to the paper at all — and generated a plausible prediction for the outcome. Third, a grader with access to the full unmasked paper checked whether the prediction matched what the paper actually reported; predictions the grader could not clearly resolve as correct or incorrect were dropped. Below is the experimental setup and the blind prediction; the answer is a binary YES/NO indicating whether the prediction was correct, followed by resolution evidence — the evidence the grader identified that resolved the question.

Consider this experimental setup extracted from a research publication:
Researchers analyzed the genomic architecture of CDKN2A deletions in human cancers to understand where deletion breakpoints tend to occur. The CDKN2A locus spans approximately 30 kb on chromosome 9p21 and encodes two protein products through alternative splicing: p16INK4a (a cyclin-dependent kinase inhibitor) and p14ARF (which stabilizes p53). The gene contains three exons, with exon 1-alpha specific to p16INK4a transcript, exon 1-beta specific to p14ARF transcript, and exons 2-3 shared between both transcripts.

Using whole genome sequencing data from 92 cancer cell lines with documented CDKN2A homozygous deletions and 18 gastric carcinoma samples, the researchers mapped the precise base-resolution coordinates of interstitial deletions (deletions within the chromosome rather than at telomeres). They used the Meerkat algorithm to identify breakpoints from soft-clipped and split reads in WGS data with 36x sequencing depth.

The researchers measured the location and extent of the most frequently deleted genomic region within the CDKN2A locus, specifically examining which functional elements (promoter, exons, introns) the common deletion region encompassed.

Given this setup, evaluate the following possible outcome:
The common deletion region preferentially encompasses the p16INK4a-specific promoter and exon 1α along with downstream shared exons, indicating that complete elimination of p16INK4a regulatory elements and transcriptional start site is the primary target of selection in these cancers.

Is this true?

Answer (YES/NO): NO